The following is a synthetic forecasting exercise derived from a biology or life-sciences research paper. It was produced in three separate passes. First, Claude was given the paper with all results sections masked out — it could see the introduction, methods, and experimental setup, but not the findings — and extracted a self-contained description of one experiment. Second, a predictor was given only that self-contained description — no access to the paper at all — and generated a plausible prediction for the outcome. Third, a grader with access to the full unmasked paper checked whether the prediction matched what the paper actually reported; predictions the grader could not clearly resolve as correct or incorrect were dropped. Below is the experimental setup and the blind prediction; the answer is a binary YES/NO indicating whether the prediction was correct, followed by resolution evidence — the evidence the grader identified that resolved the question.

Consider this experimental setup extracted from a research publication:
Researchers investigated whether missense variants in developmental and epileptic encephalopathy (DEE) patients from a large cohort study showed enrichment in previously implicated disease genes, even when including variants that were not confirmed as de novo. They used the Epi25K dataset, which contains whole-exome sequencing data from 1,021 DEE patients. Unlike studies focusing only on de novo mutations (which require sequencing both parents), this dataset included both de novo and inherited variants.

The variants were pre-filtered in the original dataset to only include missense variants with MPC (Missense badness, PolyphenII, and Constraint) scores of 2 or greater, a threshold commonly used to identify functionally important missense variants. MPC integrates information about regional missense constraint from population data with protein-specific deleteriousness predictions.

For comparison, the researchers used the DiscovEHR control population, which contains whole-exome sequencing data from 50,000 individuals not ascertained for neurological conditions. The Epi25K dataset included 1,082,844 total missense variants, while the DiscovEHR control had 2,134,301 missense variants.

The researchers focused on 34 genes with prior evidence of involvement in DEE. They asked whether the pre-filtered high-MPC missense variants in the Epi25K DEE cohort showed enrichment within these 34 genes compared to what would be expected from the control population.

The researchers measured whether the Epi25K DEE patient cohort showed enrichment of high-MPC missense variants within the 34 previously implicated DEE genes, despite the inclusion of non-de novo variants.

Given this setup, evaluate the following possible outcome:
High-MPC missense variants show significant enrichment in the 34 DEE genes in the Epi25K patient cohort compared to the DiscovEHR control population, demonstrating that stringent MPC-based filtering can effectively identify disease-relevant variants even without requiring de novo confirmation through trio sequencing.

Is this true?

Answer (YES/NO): NO